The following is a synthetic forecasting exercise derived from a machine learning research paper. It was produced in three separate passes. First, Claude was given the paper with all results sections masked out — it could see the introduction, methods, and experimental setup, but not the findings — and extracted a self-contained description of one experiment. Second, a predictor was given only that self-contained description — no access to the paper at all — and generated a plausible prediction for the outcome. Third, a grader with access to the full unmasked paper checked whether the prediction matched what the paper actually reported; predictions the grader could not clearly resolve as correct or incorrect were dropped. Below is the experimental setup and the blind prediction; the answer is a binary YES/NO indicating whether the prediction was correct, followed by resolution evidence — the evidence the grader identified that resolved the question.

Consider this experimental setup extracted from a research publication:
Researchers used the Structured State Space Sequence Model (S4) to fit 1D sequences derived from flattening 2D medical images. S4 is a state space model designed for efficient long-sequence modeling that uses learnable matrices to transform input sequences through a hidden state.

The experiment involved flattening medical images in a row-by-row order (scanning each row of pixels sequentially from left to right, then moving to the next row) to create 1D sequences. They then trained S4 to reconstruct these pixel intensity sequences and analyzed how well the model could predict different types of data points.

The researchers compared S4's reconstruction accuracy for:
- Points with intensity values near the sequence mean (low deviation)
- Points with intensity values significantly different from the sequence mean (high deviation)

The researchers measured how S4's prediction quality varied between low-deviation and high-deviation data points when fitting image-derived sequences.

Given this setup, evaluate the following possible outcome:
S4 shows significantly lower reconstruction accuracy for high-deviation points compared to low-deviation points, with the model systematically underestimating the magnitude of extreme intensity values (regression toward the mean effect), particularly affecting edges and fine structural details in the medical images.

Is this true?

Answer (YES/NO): YES